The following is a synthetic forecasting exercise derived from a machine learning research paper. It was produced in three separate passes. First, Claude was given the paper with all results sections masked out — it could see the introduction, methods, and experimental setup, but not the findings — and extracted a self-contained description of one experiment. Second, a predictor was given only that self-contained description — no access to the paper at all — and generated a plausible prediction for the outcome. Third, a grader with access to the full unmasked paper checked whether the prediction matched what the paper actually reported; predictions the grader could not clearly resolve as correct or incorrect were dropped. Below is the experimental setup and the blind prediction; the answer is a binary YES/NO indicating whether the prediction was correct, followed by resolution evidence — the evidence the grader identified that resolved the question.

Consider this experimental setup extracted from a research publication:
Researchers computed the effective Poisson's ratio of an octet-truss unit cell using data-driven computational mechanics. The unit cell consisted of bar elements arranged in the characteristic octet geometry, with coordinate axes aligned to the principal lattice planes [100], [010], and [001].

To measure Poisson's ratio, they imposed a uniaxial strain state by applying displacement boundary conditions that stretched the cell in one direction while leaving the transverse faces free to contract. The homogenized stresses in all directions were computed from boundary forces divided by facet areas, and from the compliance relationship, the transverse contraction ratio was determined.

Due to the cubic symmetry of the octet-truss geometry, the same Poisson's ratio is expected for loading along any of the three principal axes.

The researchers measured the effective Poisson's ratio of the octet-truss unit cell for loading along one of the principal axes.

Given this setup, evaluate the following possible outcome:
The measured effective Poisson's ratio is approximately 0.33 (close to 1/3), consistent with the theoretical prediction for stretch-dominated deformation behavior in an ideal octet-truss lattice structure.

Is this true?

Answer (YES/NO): YES